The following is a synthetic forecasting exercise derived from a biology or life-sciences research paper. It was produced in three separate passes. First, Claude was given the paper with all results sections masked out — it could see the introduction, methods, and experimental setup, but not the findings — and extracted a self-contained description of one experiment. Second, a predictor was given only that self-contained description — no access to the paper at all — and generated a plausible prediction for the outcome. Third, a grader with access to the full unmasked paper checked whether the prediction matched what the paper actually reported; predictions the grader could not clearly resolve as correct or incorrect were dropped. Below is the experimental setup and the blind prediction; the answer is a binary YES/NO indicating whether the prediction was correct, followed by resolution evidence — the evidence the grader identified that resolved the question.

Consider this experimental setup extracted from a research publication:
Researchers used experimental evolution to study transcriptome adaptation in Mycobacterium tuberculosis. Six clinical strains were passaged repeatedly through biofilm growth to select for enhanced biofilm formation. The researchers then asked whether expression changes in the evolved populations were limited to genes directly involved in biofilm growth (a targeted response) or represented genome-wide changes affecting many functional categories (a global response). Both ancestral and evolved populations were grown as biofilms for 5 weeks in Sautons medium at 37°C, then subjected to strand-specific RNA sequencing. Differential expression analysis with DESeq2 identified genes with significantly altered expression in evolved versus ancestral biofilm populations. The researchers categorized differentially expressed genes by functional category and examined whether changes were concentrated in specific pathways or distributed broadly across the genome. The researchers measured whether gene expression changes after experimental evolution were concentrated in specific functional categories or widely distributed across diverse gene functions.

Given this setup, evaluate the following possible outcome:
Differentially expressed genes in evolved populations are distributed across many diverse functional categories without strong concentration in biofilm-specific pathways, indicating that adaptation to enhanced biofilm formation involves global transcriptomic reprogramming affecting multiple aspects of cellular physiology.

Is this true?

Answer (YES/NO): YES